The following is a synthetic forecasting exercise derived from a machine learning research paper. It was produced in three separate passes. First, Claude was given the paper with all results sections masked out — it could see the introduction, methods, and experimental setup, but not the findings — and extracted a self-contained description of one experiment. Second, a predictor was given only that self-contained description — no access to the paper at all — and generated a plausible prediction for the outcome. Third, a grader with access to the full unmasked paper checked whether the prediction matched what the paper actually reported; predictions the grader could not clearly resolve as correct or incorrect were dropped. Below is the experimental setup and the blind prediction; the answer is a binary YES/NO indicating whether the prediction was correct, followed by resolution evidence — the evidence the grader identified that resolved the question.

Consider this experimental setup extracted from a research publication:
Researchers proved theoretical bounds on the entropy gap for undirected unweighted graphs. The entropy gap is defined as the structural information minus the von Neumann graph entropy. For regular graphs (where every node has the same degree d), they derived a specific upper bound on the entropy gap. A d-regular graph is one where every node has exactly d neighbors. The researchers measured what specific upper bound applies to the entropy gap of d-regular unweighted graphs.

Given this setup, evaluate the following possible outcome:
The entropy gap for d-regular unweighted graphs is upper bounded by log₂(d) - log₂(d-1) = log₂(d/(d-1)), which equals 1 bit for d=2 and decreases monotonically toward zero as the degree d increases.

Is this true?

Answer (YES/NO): NO